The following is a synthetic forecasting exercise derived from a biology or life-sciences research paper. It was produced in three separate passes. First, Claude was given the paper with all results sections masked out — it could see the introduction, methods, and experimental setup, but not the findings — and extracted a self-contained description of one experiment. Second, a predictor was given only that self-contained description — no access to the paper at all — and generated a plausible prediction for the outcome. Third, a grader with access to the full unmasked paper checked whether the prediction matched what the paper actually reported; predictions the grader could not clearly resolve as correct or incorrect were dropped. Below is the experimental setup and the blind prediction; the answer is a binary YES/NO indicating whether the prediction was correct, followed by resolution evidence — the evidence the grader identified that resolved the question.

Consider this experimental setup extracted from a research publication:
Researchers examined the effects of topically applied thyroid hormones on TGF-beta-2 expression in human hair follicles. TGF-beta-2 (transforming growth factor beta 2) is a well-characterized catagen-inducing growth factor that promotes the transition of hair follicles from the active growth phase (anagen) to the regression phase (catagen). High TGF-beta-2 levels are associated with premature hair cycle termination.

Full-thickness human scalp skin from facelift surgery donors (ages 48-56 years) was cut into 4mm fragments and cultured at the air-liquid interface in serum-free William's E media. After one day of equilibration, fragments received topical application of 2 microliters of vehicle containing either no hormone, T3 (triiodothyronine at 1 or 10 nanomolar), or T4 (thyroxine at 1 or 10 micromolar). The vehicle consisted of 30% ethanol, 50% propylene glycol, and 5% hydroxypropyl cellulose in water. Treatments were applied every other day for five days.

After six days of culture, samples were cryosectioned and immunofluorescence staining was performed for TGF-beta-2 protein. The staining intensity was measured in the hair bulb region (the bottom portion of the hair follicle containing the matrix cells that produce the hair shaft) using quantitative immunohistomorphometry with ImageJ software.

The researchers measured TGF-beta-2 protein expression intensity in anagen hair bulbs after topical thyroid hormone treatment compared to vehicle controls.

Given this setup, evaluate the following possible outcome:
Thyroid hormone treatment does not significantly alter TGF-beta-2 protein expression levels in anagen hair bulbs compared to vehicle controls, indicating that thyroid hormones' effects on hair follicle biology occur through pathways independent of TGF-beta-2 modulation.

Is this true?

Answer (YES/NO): YES